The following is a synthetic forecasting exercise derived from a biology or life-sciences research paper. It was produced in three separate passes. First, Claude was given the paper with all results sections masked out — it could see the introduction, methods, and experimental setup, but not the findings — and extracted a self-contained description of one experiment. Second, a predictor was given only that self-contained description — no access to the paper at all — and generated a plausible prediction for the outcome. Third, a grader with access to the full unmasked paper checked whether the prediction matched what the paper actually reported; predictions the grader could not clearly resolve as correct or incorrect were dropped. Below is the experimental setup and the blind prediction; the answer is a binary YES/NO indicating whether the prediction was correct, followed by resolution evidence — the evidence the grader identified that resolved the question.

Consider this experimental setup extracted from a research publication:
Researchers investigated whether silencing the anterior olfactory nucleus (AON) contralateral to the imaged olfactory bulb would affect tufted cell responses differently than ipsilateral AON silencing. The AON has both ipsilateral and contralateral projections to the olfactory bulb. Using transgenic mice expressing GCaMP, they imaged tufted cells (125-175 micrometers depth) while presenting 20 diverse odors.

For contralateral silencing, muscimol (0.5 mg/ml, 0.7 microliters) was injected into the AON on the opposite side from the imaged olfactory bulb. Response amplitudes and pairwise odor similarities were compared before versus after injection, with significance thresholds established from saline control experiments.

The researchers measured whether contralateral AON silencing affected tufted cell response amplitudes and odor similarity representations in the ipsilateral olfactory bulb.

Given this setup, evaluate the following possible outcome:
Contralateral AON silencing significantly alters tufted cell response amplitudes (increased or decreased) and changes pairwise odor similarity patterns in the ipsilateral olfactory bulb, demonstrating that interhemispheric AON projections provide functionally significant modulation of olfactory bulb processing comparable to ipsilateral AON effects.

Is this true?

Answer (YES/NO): YES